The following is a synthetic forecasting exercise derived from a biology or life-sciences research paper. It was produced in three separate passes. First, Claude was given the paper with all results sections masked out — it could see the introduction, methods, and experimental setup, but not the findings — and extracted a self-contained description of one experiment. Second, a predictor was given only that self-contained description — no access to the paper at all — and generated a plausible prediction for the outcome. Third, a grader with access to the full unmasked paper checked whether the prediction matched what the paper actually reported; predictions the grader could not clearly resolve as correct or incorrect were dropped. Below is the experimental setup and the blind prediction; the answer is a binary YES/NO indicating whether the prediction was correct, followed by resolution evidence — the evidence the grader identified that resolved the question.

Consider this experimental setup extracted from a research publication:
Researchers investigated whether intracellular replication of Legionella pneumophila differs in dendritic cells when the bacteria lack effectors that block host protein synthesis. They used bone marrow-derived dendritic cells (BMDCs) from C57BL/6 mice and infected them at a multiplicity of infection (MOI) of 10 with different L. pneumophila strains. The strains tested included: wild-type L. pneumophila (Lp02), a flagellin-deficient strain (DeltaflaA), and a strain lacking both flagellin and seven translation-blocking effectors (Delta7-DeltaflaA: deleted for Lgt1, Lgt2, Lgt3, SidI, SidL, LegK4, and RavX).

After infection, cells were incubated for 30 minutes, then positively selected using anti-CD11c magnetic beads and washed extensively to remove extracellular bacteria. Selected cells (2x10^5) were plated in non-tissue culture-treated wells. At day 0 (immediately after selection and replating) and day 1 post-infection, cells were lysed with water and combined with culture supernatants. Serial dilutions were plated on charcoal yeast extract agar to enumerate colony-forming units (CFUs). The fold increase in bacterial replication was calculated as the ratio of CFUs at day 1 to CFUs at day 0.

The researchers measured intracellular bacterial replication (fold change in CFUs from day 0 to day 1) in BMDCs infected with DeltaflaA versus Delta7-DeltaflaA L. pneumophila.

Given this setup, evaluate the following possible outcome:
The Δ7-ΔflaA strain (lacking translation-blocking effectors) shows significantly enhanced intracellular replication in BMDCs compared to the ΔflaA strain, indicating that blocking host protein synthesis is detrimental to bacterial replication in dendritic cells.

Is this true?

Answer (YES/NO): YES